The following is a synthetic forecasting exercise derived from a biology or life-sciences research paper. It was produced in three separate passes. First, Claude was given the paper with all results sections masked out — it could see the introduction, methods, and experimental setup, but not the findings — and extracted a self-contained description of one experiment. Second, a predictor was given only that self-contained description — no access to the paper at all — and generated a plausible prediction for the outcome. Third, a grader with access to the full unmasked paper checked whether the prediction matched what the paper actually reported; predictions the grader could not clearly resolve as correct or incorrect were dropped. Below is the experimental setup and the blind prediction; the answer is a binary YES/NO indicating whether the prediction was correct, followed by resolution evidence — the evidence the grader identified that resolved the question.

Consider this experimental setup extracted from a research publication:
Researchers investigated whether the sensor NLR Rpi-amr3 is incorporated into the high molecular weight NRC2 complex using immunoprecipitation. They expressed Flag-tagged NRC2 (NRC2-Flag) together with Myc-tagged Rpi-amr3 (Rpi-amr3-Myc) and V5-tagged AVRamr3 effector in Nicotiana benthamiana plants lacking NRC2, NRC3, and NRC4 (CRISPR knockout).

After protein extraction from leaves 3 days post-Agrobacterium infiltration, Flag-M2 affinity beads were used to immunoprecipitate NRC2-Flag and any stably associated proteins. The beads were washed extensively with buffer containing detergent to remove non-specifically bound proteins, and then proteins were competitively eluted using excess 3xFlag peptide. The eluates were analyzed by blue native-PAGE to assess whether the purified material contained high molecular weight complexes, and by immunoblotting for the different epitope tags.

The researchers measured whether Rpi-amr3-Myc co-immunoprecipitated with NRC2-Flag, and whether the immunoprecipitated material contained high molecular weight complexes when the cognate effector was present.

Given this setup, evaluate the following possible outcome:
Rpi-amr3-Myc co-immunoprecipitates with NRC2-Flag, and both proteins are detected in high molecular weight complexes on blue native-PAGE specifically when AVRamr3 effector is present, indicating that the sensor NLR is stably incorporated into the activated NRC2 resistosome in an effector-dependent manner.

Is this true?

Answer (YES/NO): NO